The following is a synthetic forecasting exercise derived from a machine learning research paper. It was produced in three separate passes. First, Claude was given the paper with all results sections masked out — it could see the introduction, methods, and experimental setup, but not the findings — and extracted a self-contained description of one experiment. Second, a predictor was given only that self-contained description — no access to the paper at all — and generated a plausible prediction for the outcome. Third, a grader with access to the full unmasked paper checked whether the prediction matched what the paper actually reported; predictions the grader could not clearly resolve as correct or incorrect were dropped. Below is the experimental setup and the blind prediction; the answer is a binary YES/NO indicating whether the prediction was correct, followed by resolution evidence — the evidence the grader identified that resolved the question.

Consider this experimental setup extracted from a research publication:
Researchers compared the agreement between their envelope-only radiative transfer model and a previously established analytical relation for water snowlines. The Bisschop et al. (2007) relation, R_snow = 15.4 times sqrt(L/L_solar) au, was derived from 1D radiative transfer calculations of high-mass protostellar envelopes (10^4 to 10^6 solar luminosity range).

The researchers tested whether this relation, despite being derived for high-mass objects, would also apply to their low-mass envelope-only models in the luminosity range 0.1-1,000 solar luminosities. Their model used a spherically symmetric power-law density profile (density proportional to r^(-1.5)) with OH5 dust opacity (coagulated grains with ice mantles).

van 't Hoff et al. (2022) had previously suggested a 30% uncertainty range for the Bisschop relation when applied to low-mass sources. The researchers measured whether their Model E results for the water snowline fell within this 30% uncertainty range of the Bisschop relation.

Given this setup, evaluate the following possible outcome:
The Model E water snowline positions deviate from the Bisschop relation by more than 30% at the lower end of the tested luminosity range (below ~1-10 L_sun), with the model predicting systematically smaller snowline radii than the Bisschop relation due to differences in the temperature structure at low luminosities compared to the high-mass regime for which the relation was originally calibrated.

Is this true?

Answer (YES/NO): NO